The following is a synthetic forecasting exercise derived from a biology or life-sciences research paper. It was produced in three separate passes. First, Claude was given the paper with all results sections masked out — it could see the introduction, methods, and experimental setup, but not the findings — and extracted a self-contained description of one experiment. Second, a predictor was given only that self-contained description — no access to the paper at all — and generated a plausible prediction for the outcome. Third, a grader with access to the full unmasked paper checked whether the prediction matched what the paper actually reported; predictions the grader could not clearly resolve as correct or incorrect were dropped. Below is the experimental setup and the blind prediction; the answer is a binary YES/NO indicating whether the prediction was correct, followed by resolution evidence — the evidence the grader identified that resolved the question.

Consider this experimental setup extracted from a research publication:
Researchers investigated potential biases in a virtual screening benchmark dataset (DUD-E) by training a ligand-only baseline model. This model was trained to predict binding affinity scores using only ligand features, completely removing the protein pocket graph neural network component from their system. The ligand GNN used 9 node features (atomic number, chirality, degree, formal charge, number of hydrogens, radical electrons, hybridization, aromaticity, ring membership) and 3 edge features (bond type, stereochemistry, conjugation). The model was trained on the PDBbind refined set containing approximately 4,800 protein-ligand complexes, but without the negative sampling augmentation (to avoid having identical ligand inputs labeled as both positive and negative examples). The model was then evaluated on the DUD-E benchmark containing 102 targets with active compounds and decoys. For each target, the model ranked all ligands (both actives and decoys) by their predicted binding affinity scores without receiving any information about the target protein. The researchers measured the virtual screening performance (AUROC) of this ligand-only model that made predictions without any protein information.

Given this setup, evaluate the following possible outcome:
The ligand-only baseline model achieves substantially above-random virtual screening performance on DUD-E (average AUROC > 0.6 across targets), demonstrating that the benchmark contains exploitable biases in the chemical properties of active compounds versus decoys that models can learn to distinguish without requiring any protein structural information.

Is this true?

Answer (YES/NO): NO